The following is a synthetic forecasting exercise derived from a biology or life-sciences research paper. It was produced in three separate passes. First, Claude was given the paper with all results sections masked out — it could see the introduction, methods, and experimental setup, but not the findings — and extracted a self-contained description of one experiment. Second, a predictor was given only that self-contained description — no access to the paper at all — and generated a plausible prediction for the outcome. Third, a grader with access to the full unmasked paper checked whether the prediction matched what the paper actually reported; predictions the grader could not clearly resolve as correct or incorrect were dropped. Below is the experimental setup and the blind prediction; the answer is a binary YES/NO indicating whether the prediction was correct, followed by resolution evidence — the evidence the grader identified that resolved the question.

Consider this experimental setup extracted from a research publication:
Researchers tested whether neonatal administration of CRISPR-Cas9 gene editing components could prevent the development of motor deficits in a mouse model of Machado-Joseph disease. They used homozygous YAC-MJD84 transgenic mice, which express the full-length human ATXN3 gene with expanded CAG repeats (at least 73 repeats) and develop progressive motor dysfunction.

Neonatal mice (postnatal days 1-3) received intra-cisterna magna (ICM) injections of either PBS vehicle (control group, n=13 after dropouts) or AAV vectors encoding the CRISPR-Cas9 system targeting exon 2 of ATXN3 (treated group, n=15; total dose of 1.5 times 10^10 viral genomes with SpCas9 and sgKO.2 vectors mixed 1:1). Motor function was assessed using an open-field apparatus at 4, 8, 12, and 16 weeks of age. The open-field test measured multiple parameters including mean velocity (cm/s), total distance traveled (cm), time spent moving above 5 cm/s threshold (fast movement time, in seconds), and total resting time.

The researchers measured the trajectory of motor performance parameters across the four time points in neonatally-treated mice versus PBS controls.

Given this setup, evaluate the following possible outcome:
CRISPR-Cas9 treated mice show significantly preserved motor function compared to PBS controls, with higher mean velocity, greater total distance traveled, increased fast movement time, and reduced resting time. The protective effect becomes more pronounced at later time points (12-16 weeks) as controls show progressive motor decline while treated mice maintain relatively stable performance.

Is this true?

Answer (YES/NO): NO